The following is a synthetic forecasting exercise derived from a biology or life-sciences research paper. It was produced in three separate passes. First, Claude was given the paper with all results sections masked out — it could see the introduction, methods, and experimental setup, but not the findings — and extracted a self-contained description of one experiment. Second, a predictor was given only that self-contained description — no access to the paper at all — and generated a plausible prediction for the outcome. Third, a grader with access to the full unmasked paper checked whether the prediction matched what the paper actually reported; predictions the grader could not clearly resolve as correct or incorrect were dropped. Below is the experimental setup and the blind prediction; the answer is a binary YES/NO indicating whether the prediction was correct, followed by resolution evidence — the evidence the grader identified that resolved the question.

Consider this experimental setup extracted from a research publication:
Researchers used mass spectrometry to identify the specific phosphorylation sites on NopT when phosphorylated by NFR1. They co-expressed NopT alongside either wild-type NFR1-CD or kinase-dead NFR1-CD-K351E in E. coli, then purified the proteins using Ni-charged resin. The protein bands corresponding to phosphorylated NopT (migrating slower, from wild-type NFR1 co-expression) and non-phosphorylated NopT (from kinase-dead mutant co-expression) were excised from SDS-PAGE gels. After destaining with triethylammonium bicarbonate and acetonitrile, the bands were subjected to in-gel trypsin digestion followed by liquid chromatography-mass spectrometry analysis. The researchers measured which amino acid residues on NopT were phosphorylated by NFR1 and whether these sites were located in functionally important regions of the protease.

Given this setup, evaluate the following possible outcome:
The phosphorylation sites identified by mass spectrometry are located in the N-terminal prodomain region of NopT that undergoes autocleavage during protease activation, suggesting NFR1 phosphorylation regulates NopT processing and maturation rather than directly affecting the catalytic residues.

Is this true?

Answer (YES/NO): NO